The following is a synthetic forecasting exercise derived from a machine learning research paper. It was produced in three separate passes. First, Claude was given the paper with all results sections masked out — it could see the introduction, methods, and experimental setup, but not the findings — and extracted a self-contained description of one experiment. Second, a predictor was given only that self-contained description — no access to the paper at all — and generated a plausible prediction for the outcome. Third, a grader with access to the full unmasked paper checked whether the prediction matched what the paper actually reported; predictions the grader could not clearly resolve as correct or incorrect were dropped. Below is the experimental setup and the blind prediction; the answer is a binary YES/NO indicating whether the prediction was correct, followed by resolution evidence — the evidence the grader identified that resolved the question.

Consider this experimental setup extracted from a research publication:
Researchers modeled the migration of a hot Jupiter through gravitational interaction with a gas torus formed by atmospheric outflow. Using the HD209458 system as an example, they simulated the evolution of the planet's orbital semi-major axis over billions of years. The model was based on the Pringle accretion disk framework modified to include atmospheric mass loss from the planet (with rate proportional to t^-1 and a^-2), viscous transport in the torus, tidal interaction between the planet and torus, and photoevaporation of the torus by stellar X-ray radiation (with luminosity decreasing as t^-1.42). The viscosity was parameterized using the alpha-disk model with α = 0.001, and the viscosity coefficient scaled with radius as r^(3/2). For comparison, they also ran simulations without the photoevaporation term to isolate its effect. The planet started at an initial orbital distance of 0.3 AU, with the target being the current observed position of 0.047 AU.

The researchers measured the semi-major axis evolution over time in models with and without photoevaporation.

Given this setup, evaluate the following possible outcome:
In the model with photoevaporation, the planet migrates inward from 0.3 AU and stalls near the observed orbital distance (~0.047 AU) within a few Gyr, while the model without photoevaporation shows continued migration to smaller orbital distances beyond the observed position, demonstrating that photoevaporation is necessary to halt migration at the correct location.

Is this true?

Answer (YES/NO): NO